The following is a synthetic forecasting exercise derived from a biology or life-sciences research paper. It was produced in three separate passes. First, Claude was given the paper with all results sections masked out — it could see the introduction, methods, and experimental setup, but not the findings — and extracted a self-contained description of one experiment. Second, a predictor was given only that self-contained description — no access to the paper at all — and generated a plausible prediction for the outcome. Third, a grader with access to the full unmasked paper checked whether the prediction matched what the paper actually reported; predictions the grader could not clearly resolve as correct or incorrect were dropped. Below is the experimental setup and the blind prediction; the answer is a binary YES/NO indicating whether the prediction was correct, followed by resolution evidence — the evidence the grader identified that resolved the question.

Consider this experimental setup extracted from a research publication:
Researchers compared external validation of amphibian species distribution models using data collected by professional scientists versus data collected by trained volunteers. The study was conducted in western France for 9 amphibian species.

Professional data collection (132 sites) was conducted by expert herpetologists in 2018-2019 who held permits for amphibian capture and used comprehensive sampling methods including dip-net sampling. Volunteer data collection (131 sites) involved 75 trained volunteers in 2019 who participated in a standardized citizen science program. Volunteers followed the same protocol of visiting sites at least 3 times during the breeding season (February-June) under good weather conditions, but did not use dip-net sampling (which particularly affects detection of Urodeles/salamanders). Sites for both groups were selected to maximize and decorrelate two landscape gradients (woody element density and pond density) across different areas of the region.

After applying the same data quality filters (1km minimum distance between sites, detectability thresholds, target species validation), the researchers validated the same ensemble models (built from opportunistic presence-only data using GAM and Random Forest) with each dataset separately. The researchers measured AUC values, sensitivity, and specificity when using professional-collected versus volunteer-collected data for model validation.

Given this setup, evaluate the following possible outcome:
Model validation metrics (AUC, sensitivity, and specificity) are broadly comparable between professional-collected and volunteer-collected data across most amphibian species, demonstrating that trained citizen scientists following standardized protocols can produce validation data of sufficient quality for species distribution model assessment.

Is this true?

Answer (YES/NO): YES